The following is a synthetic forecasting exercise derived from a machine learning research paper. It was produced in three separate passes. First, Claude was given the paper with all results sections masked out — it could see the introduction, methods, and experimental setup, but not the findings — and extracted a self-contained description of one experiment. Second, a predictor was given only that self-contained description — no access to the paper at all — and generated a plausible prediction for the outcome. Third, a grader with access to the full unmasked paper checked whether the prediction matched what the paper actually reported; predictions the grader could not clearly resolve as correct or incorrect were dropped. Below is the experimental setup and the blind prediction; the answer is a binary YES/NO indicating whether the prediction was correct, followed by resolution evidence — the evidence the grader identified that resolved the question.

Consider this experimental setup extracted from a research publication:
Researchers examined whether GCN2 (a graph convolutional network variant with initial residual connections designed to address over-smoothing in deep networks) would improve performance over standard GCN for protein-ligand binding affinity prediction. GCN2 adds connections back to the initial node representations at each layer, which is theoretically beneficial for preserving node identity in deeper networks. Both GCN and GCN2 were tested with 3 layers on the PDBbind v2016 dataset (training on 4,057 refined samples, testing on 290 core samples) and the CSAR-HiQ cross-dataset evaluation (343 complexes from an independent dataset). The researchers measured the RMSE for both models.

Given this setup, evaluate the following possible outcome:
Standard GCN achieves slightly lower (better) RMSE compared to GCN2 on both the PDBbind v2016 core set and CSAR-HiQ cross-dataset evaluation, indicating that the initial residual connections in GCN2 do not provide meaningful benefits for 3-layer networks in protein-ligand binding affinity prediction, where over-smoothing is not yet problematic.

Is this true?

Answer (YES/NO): YES